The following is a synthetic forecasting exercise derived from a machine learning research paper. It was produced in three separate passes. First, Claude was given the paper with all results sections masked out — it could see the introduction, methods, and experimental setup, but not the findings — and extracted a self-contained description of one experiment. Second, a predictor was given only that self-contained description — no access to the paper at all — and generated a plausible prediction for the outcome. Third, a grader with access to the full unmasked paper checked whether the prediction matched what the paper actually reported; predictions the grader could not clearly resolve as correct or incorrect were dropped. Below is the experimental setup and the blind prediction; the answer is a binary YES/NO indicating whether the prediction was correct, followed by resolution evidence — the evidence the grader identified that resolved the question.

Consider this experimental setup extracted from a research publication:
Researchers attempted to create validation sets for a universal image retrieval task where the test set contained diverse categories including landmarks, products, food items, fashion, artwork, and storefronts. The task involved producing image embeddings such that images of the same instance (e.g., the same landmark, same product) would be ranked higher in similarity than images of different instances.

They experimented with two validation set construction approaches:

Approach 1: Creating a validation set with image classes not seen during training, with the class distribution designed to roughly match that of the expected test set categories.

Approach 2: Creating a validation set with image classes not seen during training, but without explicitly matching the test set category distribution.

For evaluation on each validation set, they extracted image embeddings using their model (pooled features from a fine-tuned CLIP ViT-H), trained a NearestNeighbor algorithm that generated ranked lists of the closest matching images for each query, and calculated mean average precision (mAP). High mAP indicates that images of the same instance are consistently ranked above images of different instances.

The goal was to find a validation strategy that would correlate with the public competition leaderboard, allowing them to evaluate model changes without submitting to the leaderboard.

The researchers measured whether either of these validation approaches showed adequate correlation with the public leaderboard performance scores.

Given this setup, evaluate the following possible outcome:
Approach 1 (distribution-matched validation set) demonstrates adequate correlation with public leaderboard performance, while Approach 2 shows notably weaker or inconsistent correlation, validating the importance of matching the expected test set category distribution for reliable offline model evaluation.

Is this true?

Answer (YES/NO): NO